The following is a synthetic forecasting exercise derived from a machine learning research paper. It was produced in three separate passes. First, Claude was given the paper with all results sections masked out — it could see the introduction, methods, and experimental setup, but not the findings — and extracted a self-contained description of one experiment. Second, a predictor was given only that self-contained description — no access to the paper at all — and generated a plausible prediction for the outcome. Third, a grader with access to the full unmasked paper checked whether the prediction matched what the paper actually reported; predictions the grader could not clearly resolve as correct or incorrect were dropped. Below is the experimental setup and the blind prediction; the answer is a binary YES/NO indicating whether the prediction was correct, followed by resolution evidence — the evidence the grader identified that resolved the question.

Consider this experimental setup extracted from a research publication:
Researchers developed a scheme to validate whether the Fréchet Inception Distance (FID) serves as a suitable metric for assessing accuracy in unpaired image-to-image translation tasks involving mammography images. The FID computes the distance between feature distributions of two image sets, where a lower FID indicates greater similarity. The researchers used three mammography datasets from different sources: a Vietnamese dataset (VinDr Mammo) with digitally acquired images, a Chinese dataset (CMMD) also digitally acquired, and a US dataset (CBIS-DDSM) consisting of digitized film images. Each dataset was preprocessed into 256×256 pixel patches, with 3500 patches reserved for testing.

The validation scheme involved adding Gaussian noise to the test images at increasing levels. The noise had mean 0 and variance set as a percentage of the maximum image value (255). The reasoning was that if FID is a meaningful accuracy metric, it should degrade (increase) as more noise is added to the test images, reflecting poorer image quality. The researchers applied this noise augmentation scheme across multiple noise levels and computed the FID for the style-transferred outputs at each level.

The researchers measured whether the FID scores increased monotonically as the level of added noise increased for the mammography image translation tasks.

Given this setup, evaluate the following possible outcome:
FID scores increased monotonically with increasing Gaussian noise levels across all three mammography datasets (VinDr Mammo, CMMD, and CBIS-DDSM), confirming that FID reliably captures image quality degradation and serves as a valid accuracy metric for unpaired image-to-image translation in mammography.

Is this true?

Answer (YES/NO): NO